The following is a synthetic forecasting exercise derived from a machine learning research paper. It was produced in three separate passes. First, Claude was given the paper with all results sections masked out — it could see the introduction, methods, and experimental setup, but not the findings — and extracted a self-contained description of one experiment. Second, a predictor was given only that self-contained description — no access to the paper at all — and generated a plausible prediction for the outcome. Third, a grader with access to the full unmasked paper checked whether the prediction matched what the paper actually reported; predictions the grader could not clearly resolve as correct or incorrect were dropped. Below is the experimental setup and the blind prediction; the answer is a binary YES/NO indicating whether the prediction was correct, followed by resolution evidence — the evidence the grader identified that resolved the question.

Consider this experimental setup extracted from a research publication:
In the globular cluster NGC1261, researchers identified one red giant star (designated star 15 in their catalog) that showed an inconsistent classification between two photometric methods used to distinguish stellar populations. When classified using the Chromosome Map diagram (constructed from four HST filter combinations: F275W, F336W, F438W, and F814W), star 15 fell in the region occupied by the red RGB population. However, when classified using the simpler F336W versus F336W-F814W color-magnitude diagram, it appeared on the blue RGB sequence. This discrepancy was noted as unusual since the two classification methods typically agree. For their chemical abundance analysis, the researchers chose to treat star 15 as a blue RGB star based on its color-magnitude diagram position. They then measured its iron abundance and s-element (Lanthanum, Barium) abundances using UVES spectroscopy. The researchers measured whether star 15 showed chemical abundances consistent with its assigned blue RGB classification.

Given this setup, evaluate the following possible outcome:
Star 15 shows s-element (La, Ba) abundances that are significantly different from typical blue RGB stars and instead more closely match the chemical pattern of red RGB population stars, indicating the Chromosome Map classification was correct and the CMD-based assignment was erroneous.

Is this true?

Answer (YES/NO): NO